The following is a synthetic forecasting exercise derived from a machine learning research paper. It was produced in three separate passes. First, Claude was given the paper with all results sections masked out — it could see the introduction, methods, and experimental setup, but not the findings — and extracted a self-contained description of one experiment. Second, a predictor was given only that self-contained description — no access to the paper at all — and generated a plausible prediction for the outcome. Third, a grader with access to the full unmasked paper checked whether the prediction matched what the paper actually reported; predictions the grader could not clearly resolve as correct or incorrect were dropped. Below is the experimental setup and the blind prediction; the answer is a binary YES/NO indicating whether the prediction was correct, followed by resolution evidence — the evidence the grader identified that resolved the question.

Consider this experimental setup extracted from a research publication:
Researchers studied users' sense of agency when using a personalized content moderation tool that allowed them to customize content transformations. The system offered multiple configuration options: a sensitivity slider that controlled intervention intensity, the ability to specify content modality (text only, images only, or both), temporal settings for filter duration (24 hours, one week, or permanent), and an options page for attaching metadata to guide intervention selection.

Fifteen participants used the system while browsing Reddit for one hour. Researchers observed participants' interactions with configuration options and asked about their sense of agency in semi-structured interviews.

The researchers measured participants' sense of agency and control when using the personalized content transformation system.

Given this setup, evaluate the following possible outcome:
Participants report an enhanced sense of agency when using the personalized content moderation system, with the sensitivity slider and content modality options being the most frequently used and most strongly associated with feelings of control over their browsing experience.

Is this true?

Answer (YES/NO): NO